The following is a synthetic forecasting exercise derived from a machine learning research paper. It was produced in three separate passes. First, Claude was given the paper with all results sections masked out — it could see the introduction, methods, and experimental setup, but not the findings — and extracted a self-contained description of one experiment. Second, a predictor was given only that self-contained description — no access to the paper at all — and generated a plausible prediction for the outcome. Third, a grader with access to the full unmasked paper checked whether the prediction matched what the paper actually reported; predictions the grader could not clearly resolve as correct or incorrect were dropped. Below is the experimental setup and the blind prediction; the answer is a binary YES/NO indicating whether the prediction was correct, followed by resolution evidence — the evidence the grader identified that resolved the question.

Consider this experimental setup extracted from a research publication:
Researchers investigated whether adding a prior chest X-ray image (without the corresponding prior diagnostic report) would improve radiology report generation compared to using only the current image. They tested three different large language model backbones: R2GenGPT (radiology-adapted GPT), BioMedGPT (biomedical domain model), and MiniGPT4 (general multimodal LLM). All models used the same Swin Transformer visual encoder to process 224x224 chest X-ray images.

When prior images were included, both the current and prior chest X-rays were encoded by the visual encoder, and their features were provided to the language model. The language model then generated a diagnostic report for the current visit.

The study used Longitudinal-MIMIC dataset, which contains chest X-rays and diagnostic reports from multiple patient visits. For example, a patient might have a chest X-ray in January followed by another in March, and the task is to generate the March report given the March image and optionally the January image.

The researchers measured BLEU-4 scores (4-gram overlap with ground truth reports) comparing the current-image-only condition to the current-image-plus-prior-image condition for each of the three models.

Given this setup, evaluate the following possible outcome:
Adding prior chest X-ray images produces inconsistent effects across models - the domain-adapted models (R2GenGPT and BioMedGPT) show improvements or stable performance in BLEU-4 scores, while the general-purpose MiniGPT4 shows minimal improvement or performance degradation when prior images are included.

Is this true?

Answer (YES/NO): NO